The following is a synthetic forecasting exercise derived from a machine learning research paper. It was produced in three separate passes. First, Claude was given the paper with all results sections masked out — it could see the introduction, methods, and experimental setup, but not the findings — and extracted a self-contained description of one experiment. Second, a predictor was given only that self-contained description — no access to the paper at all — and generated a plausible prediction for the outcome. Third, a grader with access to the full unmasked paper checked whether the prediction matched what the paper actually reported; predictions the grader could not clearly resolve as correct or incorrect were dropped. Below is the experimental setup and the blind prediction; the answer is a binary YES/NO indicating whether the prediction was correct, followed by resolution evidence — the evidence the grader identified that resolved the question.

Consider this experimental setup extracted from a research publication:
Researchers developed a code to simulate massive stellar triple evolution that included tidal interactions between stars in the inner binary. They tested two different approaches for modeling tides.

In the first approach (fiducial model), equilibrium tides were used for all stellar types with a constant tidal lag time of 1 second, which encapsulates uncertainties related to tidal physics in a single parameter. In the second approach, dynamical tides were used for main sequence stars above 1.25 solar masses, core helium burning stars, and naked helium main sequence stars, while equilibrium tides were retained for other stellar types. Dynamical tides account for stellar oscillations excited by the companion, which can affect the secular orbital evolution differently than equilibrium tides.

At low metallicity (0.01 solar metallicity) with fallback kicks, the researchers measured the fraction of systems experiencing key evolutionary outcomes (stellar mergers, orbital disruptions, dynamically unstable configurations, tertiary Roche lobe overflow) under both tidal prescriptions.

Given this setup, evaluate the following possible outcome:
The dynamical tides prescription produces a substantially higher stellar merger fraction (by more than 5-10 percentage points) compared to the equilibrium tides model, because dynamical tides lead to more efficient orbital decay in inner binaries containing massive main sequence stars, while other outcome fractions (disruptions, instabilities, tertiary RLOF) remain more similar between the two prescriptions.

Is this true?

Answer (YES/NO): NO